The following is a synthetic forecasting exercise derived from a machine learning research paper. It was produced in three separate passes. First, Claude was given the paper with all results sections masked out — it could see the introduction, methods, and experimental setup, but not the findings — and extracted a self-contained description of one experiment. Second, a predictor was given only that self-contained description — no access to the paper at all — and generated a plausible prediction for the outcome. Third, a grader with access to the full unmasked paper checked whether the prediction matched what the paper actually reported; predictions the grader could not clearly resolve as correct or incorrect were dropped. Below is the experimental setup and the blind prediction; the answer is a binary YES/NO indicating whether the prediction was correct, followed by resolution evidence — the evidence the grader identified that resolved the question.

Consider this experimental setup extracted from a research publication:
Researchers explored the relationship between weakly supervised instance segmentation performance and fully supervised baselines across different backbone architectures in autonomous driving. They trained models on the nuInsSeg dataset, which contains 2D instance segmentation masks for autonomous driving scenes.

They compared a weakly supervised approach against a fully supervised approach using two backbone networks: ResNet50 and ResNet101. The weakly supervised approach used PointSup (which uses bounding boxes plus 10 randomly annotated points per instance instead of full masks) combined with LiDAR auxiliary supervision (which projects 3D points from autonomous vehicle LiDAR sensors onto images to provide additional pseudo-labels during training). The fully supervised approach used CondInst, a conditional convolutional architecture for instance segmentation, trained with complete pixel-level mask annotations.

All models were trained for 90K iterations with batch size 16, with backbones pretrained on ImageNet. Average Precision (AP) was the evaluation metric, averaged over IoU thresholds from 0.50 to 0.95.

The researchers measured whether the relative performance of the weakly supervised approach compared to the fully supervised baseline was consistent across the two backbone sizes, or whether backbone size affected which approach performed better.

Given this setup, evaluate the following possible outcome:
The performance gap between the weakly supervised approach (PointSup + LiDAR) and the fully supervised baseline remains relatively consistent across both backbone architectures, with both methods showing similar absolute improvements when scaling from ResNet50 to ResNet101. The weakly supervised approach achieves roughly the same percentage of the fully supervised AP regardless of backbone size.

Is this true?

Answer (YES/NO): NO